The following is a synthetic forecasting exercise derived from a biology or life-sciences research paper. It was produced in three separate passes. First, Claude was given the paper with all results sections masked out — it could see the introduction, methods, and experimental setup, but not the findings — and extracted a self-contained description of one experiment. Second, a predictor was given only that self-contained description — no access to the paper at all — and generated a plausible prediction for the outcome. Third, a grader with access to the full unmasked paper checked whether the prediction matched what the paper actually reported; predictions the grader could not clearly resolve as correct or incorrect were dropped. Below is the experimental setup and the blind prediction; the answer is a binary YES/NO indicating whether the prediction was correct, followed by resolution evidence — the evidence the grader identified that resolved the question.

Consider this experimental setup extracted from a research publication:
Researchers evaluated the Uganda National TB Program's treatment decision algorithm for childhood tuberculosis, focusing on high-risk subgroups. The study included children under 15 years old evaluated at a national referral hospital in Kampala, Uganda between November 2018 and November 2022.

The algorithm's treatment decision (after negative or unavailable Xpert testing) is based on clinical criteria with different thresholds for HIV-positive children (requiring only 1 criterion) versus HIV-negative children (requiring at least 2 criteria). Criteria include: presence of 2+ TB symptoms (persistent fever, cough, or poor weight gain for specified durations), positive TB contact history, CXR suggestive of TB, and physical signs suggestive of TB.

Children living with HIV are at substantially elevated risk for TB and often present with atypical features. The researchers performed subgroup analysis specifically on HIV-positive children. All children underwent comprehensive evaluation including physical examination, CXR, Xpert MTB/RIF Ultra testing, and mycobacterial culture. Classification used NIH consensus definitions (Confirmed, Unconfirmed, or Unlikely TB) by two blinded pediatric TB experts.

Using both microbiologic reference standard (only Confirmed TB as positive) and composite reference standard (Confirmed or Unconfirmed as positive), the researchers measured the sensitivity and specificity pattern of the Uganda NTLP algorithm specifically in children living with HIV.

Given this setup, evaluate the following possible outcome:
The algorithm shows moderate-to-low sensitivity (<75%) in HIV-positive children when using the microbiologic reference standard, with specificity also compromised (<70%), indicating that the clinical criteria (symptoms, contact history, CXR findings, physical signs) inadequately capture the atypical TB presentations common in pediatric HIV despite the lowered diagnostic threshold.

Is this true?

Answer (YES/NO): NO